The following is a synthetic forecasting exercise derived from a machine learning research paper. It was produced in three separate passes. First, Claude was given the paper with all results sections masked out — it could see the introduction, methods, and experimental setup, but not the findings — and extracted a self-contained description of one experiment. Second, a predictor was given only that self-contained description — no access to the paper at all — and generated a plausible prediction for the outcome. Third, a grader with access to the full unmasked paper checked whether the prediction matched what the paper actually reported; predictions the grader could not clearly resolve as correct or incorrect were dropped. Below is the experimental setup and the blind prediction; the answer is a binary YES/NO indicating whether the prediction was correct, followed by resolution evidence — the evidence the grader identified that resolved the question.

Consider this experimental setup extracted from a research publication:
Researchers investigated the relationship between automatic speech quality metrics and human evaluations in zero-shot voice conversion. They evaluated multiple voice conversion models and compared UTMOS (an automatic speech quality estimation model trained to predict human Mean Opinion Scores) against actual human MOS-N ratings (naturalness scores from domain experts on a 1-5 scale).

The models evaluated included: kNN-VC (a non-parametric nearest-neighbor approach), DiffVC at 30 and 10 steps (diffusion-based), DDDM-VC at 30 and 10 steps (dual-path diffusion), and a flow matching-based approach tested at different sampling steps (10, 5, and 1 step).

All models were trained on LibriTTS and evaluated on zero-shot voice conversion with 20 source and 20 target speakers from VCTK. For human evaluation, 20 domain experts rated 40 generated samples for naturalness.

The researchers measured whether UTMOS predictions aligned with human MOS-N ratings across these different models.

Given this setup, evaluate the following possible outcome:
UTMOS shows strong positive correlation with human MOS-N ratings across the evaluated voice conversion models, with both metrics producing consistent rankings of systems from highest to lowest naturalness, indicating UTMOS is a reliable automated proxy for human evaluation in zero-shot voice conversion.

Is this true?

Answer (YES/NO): NO